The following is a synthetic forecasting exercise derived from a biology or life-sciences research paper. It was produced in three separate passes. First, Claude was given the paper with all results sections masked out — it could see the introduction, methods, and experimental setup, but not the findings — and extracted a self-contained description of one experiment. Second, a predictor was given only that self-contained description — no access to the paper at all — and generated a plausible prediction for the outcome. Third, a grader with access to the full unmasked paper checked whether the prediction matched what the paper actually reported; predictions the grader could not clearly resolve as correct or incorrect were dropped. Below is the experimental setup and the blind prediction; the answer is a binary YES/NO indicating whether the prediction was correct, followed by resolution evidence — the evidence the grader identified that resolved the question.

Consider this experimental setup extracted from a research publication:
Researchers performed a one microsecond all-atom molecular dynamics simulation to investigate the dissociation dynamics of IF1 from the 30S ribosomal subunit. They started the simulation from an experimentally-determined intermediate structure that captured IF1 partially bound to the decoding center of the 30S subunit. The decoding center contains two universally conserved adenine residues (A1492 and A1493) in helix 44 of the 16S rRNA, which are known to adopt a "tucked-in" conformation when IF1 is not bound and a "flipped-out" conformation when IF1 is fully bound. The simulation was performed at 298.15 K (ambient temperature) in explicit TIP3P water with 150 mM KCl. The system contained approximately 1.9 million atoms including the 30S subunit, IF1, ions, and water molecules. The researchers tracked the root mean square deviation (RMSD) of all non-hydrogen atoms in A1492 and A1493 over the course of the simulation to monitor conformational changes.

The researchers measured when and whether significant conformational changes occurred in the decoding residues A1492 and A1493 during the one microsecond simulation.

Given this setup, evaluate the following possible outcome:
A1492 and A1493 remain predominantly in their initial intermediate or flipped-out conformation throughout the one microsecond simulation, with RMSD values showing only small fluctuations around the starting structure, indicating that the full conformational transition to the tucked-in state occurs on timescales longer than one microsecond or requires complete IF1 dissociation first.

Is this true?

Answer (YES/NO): NO